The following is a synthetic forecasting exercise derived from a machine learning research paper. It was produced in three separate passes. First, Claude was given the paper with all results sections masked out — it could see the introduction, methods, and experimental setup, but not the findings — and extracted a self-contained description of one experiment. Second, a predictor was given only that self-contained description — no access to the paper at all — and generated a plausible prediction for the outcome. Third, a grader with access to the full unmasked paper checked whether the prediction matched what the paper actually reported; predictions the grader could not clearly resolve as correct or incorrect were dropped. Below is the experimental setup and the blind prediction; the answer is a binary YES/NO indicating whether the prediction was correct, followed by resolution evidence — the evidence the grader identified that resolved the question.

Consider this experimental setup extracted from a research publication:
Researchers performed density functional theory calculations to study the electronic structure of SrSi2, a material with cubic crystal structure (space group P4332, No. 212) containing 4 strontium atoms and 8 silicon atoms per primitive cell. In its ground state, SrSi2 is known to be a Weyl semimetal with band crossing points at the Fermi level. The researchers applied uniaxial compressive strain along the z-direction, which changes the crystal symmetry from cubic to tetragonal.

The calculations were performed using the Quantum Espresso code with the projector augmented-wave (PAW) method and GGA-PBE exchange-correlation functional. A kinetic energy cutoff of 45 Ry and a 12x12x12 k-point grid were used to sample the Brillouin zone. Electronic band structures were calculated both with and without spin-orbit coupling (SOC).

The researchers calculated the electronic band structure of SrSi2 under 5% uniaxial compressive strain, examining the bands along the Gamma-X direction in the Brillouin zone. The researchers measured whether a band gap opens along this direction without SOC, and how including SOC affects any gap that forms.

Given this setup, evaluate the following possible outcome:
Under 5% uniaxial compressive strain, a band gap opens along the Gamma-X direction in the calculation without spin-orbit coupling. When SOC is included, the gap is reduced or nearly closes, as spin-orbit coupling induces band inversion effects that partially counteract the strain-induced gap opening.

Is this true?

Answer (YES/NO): YES